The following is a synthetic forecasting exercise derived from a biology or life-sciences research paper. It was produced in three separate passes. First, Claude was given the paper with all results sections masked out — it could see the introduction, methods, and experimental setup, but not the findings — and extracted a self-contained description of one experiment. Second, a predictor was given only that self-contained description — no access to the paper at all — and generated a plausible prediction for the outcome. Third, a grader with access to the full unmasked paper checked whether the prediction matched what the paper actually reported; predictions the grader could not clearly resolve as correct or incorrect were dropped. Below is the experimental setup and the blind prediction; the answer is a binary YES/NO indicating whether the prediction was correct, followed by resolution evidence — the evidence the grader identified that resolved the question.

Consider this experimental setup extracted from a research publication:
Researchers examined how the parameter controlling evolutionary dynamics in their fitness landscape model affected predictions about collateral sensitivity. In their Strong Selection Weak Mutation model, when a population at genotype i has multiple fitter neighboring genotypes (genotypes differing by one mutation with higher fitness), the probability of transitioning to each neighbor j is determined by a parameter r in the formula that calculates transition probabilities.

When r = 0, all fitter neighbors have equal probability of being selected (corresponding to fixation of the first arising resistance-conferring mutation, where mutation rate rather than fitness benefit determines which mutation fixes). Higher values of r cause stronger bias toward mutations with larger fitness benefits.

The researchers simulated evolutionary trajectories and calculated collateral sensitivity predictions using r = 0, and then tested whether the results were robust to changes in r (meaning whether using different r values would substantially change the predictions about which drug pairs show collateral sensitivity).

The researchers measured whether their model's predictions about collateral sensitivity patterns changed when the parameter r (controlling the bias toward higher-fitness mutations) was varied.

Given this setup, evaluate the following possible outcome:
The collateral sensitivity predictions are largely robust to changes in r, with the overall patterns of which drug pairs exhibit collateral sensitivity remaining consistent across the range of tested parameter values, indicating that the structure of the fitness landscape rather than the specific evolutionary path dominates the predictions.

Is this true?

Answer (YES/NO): YES